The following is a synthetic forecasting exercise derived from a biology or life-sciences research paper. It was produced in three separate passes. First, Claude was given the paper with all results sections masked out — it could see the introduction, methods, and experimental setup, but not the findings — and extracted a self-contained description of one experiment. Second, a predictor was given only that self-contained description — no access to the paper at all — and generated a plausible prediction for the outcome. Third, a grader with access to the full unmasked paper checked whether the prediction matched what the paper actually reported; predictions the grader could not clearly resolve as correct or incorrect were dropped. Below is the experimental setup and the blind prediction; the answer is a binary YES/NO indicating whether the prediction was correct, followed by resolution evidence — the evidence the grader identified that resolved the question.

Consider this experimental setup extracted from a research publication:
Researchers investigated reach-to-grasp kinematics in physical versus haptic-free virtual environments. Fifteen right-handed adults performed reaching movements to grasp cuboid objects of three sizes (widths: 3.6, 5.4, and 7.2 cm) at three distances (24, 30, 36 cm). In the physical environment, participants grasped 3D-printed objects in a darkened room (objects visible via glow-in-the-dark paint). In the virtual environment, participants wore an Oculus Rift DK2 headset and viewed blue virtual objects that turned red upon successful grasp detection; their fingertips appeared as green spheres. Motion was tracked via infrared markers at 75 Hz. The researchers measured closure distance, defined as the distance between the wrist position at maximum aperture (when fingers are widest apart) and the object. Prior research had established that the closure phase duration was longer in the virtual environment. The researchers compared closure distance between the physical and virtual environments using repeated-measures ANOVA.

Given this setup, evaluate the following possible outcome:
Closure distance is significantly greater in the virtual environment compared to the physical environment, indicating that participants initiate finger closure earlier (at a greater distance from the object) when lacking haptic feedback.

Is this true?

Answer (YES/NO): YES